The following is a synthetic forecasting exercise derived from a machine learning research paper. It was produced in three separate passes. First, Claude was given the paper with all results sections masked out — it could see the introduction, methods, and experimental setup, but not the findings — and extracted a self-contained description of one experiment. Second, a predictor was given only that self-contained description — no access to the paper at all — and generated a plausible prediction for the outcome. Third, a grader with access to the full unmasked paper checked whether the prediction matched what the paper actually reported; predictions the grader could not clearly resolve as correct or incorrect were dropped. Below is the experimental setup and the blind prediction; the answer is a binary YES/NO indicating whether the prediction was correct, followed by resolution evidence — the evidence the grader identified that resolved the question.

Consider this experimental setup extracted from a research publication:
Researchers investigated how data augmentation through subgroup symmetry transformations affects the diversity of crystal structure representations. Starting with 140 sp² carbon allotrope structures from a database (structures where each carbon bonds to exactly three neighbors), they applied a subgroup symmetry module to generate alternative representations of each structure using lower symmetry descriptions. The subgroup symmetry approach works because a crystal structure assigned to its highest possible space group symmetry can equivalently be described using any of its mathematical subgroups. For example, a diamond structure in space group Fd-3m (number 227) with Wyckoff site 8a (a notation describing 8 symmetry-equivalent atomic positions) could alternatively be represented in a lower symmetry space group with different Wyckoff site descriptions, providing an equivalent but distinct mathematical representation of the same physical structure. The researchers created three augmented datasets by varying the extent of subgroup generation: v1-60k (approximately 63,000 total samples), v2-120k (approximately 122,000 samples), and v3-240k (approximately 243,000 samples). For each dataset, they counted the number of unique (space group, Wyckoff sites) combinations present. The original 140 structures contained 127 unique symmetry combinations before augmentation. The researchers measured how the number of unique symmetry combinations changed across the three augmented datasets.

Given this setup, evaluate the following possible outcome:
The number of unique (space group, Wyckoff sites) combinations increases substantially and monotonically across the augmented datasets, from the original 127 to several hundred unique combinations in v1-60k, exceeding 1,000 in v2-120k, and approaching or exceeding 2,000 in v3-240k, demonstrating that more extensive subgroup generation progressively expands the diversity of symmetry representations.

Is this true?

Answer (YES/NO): NO